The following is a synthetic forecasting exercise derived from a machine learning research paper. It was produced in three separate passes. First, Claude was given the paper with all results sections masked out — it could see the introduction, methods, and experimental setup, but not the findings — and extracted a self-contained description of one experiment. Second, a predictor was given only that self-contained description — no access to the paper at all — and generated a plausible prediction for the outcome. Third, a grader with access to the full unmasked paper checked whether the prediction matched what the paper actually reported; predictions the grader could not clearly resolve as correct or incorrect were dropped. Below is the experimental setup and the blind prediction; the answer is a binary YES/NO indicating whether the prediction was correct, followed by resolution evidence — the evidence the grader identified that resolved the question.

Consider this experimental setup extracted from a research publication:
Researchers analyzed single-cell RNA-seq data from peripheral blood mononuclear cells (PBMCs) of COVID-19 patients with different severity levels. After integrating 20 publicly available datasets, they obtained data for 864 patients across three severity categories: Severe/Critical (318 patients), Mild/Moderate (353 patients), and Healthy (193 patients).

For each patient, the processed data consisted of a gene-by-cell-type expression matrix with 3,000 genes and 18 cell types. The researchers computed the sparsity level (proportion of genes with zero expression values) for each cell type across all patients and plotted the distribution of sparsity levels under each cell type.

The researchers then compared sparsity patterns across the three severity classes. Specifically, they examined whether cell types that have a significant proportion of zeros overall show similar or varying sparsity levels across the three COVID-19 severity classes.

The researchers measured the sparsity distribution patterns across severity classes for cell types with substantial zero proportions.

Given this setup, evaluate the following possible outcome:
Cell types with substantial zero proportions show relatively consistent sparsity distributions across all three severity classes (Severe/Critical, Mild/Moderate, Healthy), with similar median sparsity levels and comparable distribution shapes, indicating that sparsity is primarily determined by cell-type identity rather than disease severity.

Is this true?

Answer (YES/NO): NO